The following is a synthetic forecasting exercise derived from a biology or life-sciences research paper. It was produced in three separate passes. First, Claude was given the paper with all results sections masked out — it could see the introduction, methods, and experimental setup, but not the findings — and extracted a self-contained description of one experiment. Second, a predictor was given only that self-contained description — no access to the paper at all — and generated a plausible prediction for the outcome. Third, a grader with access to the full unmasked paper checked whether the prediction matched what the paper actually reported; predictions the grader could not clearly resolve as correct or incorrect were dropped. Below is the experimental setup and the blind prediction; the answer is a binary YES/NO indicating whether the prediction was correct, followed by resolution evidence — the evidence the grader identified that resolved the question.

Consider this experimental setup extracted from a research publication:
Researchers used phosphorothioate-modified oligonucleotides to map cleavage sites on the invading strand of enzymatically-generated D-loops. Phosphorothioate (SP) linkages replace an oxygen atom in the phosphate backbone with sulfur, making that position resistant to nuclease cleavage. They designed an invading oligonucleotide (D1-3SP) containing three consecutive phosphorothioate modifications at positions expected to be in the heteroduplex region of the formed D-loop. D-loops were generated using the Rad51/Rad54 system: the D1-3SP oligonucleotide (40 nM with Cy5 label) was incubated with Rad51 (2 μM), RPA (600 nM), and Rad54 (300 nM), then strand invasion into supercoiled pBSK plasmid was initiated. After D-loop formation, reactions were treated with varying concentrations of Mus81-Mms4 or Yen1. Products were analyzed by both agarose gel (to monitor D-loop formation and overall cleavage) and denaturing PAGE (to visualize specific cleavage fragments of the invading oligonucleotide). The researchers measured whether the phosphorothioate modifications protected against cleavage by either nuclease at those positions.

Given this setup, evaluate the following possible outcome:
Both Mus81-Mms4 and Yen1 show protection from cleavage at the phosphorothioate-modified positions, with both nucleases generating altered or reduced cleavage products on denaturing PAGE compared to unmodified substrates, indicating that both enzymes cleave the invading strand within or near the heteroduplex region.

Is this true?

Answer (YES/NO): NO